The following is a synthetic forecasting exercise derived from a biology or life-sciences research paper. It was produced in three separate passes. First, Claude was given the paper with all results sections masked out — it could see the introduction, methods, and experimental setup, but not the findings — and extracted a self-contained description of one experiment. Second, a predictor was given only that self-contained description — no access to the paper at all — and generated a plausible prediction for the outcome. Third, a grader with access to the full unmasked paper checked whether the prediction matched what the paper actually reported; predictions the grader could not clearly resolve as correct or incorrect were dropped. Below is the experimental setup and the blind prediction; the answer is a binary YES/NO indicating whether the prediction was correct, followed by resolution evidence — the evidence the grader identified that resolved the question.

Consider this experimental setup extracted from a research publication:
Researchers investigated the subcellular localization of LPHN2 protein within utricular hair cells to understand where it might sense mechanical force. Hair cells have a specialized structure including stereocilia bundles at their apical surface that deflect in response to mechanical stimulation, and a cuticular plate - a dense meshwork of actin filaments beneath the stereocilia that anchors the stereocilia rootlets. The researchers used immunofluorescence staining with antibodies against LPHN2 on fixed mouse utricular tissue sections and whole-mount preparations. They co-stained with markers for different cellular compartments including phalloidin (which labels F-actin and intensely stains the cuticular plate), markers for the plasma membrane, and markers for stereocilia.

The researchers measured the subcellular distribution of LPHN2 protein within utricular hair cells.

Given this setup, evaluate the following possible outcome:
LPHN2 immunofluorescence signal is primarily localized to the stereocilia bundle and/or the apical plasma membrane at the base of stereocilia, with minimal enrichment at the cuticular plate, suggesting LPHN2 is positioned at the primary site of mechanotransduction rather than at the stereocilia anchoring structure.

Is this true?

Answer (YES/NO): NO